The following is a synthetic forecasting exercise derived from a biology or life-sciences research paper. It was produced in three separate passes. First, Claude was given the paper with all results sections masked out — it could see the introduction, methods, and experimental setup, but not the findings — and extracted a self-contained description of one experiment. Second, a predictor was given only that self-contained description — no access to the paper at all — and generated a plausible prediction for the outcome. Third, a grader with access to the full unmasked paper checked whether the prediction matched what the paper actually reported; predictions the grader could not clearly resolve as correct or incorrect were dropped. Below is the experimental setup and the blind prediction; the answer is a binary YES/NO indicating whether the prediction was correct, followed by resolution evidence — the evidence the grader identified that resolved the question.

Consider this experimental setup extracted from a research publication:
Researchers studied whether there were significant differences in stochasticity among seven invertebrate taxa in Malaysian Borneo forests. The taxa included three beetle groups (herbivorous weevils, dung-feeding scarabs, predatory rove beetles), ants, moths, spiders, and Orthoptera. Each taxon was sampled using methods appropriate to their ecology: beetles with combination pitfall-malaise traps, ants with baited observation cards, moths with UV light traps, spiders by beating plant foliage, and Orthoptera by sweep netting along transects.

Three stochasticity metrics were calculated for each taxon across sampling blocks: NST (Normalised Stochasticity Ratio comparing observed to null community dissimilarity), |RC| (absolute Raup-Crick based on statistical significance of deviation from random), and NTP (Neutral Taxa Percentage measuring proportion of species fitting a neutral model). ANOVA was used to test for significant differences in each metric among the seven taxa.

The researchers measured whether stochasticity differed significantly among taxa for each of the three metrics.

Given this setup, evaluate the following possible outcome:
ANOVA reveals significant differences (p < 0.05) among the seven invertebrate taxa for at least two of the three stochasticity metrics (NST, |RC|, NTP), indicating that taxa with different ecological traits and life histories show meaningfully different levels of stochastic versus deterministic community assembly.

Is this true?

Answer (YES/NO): YES